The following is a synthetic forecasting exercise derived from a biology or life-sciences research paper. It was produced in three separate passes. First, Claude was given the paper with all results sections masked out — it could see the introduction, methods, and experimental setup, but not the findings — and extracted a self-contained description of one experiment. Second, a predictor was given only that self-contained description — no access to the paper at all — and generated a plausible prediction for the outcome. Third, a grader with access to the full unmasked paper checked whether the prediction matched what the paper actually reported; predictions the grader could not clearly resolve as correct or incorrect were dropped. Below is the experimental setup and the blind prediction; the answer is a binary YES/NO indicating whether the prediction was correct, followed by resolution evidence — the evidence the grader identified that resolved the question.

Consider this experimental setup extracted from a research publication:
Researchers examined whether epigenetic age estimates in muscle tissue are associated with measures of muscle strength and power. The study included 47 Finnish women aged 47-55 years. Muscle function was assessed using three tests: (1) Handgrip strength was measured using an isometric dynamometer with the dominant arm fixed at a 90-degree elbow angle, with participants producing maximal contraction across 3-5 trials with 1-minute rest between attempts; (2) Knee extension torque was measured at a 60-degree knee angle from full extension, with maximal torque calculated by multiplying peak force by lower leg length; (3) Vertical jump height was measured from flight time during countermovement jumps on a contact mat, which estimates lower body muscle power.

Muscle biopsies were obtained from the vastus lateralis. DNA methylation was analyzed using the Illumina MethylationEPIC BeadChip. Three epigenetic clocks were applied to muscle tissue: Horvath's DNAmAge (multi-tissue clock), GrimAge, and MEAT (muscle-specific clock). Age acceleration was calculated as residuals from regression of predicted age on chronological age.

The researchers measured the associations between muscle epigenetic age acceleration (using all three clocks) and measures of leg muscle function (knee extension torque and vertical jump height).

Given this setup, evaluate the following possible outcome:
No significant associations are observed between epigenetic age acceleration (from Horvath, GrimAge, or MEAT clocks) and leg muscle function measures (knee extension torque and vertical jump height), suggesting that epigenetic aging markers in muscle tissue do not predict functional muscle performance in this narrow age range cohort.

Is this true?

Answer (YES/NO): YES